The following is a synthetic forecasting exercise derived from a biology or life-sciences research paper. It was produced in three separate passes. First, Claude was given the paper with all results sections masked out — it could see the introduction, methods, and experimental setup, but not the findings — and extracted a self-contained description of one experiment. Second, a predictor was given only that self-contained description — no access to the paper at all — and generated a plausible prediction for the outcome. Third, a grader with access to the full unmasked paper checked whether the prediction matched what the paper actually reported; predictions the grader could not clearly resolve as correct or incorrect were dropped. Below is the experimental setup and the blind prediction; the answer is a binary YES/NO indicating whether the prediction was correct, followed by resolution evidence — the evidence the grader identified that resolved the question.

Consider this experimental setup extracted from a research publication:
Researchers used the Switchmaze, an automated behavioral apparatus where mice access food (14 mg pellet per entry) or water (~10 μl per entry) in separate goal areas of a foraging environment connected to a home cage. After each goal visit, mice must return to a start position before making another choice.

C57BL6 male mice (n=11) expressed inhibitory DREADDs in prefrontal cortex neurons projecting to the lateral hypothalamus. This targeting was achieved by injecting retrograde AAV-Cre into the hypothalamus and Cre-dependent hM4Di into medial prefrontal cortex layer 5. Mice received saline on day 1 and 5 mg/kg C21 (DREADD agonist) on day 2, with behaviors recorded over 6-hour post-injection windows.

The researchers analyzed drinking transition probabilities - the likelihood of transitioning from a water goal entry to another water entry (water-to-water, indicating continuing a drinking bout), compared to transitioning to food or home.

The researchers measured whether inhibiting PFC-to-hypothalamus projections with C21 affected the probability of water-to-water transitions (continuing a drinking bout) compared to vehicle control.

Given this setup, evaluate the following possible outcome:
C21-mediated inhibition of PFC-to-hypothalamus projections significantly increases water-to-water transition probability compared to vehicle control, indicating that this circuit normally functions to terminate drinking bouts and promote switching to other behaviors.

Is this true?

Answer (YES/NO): NO